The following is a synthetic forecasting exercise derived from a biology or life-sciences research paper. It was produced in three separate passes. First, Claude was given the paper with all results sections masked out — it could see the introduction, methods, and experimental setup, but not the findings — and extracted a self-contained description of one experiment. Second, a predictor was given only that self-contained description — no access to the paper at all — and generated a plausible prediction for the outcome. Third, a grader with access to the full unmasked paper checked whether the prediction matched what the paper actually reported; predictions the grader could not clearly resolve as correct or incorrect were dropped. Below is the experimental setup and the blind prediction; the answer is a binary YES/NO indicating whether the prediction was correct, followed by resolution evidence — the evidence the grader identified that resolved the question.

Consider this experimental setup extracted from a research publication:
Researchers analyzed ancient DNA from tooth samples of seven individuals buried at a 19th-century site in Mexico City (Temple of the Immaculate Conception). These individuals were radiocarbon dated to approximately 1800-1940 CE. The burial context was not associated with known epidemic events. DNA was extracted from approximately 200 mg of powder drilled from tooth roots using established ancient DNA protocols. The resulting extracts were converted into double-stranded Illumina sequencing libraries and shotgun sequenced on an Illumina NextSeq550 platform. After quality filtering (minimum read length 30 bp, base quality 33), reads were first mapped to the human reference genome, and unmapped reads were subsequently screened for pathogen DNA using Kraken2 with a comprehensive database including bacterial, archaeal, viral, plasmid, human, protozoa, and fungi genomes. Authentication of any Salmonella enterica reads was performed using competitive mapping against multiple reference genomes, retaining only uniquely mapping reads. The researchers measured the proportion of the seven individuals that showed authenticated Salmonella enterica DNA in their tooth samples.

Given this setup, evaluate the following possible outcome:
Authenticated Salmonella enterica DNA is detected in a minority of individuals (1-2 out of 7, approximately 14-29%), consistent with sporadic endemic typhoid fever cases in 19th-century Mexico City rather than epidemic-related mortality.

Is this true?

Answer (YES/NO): YES